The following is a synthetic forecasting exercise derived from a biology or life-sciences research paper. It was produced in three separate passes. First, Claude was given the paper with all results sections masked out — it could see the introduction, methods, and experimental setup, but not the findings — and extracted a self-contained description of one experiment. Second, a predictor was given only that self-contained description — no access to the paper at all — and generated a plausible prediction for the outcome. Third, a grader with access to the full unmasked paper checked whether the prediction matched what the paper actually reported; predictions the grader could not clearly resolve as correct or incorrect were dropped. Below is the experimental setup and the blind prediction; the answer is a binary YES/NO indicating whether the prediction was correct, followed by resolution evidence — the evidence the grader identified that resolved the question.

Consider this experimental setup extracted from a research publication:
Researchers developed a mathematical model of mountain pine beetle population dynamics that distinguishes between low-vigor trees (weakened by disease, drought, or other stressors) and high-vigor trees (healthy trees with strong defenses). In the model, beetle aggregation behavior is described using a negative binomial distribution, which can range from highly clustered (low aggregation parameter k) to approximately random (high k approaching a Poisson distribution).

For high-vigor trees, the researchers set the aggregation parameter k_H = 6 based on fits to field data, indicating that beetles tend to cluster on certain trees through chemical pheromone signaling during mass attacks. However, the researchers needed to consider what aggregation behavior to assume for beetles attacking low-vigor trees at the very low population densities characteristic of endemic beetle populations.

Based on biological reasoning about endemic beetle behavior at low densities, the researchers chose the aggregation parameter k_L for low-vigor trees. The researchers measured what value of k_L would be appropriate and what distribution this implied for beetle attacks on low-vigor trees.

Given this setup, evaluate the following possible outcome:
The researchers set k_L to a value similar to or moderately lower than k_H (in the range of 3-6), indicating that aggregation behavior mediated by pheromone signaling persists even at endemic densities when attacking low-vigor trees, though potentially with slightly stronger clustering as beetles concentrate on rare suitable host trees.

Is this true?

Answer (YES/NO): NO